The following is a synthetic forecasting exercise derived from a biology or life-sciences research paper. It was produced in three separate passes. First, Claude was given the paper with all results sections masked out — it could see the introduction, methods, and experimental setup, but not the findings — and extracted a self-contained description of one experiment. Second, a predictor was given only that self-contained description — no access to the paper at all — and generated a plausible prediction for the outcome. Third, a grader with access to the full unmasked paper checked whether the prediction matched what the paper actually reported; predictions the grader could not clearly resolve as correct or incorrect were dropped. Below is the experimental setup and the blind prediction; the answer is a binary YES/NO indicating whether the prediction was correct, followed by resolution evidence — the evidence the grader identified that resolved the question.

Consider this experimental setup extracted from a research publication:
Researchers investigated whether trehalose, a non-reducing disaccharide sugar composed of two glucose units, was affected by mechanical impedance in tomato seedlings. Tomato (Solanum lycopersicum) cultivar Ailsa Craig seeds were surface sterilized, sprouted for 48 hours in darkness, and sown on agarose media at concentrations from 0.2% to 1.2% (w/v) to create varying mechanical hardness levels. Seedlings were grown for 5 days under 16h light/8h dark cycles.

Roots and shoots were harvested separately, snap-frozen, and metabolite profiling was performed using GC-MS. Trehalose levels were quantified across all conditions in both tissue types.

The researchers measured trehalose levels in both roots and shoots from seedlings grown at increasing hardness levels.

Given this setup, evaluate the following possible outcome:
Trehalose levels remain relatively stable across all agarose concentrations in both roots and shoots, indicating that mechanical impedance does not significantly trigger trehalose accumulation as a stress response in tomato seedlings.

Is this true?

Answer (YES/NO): NO